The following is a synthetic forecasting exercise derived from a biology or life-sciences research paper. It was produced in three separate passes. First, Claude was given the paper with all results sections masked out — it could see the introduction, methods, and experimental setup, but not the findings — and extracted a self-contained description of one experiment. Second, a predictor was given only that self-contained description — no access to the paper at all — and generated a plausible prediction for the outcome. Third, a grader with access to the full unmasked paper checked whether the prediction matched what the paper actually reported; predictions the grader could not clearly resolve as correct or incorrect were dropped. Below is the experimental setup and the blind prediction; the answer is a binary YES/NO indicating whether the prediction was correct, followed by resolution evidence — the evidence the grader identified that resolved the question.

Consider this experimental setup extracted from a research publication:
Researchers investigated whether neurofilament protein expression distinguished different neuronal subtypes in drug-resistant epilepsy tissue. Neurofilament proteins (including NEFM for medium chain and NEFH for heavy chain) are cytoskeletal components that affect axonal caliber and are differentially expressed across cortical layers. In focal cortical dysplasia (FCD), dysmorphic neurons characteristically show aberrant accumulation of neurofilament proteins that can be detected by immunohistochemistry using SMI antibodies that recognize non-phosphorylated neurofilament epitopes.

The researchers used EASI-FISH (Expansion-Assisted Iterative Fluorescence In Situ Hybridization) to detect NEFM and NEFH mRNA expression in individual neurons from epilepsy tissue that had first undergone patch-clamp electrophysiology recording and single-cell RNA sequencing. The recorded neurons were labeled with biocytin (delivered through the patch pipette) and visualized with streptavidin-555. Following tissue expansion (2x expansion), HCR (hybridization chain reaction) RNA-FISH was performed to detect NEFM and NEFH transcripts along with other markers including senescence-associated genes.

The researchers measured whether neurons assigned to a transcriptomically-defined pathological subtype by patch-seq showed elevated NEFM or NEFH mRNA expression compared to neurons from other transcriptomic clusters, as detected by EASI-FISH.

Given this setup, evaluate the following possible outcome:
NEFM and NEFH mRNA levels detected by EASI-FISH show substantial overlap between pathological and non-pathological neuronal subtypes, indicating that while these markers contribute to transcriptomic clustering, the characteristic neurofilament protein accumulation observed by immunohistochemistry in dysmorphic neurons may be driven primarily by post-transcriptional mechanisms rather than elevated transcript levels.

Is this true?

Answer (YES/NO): NO